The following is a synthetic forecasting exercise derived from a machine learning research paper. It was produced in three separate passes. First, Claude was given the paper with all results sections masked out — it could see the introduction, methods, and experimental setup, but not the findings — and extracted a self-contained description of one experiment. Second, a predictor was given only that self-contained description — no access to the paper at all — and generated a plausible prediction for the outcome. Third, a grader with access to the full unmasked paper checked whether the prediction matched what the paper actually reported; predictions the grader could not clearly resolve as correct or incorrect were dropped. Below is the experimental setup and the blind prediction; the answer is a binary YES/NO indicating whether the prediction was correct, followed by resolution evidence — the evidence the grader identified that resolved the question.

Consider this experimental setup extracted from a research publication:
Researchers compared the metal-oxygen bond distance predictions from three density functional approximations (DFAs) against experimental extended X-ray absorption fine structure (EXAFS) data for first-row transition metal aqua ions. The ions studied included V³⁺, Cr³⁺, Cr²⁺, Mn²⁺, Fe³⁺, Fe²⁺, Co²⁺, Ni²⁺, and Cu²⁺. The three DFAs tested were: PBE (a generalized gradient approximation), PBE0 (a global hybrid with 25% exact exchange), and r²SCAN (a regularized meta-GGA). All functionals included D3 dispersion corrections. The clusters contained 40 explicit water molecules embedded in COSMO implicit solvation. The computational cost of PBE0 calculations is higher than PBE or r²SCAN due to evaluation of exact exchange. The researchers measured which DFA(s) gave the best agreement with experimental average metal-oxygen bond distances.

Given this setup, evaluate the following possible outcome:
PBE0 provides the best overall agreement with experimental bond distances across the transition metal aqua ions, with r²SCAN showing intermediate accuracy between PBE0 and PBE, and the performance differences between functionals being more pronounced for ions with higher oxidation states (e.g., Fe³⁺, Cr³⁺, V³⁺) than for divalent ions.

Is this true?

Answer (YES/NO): NO